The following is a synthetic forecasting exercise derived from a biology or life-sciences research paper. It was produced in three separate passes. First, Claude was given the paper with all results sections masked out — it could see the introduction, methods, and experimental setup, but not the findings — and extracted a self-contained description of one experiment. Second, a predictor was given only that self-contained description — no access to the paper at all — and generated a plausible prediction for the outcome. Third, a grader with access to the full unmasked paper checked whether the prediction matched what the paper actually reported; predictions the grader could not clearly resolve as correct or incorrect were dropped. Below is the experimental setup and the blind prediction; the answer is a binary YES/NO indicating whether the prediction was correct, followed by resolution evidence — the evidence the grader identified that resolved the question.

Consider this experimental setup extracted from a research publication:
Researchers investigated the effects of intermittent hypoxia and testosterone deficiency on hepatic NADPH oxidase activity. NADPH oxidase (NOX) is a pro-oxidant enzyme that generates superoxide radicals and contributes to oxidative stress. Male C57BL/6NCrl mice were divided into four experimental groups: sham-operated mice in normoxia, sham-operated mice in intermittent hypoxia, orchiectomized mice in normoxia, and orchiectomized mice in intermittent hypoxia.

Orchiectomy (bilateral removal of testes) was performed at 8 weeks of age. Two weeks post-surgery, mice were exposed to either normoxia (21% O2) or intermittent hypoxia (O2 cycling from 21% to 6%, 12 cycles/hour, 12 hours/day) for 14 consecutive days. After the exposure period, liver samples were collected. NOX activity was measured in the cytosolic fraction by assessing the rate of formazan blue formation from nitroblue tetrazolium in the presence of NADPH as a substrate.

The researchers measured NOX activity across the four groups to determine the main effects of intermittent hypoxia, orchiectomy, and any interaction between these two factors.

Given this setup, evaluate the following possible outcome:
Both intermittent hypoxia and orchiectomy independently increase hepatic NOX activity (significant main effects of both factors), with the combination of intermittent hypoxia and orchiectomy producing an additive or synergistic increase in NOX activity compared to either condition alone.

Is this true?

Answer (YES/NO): NO